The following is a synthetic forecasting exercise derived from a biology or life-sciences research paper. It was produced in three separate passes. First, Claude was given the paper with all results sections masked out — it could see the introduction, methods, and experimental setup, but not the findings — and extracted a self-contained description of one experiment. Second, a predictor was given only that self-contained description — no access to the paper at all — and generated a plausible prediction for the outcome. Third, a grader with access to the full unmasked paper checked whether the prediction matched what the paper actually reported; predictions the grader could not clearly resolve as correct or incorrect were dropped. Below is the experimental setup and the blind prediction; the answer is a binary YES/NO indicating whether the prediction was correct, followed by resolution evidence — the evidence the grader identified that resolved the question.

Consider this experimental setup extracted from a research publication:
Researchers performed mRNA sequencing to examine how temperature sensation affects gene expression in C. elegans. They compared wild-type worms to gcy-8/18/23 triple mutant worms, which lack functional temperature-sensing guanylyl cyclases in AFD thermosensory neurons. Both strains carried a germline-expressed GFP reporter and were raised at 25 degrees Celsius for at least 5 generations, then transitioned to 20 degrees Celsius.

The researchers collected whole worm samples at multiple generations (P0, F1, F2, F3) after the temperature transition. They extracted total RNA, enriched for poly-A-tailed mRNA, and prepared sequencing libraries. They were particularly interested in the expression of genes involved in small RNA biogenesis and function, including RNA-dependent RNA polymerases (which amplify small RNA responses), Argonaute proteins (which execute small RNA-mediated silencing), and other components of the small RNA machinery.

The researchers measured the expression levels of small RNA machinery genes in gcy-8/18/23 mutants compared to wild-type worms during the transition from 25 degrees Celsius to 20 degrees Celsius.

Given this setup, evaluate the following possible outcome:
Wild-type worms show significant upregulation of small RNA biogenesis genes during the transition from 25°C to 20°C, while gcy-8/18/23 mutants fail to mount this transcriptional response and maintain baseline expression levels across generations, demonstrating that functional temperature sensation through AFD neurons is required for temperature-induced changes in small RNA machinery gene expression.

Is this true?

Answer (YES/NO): NO